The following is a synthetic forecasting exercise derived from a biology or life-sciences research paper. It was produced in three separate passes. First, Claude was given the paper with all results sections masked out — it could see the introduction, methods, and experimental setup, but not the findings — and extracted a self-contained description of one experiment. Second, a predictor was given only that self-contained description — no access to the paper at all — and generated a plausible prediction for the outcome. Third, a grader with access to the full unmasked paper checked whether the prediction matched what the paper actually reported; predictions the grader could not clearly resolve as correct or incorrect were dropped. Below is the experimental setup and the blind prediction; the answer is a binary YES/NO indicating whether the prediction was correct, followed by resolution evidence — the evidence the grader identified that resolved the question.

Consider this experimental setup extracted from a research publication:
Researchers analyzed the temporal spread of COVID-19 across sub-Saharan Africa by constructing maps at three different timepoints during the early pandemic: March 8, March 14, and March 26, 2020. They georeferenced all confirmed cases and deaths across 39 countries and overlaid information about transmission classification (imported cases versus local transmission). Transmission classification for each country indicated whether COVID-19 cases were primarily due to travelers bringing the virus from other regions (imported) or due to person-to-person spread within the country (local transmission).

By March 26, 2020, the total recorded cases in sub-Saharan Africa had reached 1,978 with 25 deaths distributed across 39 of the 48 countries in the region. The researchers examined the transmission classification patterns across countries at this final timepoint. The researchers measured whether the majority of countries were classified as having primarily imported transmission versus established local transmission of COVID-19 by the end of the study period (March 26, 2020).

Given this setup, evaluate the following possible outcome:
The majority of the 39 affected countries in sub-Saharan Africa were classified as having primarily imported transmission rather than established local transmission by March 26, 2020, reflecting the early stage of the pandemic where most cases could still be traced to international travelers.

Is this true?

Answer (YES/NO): YES